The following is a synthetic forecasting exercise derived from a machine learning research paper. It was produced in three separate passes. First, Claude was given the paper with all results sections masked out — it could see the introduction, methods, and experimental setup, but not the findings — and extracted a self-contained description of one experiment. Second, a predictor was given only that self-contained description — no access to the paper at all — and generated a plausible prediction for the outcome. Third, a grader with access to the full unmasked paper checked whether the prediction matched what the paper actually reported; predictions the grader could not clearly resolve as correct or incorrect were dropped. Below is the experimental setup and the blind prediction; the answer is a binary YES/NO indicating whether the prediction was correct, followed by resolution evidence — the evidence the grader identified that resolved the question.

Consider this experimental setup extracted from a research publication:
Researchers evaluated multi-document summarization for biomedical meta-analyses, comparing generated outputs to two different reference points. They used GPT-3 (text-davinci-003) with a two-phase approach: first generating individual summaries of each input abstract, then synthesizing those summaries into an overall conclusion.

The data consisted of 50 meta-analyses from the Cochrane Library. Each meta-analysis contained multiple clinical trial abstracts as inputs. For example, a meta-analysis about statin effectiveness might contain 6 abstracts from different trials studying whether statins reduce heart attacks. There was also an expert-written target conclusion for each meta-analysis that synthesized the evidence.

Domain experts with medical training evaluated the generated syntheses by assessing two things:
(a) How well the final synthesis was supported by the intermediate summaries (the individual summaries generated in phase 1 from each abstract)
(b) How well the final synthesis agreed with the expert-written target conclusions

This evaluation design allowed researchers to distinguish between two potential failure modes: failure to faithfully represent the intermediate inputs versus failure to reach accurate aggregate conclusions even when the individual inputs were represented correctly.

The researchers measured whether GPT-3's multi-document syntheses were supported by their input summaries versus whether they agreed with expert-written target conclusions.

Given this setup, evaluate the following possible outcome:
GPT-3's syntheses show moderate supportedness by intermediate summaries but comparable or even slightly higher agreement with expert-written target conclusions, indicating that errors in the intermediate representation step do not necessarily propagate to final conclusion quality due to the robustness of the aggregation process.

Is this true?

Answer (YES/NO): NO